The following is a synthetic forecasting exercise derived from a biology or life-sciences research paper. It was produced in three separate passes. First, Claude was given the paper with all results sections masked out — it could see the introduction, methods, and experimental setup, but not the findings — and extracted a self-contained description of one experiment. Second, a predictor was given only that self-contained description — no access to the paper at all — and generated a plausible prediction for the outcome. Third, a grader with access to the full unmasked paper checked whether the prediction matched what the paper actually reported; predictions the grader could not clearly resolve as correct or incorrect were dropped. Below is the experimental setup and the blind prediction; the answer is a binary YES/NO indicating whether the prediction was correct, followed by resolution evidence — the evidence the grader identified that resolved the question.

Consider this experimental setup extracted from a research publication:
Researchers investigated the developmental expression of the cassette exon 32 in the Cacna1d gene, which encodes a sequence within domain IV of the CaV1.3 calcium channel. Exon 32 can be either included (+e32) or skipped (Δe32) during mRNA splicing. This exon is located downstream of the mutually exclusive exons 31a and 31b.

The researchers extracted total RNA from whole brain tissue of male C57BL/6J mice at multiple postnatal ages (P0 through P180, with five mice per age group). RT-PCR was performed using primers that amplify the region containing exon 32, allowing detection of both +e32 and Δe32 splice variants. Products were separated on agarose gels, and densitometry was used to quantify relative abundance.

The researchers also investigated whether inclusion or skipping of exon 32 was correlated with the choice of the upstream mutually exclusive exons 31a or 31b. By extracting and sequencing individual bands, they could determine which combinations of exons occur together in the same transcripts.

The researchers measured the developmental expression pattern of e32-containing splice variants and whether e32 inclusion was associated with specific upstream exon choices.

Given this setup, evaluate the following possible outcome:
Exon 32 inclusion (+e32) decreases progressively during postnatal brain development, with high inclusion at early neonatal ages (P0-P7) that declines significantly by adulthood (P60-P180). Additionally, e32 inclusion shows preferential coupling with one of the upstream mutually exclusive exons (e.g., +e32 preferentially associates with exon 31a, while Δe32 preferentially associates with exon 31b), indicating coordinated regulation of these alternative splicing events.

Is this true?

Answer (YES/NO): NO